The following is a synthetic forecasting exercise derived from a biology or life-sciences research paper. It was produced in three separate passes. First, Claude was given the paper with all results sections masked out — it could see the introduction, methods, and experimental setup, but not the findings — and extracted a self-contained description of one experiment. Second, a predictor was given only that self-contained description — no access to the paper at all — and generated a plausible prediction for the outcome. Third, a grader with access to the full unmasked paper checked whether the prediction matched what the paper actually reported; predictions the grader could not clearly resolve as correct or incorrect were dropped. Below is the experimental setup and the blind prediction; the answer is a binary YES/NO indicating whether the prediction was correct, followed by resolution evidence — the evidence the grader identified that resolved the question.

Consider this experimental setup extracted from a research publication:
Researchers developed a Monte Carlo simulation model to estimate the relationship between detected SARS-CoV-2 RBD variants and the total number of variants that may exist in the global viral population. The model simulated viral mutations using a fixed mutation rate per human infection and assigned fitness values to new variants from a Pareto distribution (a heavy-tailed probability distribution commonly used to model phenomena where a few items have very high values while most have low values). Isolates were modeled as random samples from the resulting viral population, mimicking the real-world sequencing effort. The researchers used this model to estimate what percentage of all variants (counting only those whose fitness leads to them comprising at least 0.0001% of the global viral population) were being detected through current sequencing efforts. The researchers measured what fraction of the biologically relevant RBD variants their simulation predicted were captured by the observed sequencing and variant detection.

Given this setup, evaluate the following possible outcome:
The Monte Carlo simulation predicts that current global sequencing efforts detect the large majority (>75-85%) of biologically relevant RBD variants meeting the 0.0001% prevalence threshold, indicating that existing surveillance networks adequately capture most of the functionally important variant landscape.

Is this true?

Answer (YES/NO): YES